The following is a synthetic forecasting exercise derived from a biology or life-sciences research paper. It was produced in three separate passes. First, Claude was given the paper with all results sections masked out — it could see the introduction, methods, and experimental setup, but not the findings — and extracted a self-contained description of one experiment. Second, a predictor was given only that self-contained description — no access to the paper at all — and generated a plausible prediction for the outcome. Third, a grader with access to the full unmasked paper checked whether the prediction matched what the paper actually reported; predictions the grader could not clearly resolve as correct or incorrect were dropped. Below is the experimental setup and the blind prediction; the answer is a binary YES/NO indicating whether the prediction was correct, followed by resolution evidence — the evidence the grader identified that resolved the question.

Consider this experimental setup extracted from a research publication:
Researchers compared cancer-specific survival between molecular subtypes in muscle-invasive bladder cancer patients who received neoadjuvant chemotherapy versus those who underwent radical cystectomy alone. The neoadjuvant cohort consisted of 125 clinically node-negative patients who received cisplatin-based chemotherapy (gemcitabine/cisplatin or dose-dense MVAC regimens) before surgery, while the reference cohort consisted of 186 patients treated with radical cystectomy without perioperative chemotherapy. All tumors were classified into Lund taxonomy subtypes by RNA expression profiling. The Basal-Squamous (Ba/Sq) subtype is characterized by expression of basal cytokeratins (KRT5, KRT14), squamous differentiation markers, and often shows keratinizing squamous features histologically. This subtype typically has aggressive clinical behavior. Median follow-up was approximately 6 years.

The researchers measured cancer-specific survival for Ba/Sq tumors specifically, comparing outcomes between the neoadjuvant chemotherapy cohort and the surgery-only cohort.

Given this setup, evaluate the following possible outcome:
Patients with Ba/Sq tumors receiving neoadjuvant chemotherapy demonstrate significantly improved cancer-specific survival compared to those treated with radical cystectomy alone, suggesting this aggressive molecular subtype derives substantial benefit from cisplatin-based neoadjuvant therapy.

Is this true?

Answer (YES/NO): NO